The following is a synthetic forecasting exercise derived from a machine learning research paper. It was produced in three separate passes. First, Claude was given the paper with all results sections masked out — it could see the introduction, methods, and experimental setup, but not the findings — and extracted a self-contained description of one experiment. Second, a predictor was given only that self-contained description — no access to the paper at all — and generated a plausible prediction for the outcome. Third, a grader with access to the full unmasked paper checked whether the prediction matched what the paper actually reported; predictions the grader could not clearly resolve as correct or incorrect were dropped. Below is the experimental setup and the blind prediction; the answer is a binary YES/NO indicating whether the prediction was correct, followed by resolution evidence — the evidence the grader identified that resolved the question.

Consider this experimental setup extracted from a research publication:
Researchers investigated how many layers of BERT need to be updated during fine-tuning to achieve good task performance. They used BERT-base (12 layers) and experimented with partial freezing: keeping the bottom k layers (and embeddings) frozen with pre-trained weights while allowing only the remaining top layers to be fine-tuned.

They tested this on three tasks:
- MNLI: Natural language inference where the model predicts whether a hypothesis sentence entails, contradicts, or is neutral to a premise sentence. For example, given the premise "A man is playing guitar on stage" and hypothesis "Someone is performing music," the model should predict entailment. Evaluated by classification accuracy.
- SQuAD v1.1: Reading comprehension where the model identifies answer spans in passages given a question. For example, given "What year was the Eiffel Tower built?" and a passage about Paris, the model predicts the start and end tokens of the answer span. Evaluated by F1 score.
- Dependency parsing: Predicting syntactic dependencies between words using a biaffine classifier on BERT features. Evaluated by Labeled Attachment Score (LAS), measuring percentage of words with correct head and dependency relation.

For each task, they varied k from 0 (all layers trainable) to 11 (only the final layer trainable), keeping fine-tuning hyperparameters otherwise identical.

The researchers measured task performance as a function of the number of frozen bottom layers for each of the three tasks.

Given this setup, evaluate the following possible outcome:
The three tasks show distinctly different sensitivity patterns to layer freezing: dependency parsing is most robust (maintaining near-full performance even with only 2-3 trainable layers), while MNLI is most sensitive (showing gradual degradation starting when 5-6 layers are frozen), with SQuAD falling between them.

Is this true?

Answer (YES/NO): NO